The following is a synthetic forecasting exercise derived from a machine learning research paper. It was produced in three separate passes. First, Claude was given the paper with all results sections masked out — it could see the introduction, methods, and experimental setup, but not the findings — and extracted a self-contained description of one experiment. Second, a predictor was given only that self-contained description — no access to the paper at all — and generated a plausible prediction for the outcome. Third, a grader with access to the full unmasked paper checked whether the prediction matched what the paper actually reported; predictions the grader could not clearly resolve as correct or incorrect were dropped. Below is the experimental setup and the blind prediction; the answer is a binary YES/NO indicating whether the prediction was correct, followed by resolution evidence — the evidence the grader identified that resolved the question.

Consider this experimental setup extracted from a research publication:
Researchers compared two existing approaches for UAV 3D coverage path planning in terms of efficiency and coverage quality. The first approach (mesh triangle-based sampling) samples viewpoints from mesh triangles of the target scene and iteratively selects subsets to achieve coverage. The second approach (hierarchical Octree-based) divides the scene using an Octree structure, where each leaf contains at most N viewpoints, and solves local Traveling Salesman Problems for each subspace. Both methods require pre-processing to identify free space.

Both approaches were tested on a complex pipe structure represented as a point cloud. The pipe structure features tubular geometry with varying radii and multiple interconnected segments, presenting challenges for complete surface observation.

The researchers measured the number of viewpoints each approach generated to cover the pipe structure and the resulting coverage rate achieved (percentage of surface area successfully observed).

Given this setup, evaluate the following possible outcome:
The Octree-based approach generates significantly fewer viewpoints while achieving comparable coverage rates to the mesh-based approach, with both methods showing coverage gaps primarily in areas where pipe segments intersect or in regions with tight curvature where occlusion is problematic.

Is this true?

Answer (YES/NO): NO